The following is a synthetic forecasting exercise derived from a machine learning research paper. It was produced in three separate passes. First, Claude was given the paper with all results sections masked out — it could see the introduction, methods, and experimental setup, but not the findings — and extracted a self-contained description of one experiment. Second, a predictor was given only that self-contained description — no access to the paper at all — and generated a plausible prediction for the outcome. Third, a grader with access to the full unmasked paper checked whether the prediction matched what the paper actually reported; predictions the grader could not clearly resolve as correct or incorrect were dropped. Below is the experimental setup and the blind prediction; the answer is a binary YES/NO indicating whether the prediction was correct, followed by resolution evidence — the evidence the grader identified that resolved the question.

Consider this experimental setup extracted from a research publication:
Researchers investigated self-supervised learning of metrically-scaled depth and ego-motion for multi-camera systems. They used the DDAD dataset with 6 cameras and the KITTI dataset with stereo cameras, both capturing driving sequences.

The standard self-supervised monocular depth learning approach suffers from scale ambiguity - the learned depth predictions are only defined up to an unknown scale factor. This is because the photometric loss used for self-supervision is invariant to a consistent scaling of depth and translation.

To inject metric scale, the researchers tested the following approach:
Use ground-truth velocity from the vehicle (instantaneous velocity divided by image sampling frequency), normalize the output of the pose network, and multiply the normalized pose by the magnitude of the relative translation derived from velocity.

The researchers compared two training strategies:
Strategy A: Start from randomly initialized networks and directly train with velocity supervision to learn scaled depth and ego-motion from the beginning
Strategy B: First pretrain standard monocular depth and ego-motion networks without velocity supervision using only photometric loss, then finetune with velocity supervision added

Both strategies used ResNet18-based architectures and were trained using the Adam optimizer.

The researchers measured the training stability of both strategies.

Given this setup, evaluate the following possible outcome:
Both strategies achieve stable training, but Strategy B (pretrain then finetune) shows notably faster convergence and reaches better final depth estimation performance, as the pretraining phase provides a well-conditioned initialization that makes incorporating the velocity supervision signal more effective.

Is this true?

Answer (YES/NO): NO